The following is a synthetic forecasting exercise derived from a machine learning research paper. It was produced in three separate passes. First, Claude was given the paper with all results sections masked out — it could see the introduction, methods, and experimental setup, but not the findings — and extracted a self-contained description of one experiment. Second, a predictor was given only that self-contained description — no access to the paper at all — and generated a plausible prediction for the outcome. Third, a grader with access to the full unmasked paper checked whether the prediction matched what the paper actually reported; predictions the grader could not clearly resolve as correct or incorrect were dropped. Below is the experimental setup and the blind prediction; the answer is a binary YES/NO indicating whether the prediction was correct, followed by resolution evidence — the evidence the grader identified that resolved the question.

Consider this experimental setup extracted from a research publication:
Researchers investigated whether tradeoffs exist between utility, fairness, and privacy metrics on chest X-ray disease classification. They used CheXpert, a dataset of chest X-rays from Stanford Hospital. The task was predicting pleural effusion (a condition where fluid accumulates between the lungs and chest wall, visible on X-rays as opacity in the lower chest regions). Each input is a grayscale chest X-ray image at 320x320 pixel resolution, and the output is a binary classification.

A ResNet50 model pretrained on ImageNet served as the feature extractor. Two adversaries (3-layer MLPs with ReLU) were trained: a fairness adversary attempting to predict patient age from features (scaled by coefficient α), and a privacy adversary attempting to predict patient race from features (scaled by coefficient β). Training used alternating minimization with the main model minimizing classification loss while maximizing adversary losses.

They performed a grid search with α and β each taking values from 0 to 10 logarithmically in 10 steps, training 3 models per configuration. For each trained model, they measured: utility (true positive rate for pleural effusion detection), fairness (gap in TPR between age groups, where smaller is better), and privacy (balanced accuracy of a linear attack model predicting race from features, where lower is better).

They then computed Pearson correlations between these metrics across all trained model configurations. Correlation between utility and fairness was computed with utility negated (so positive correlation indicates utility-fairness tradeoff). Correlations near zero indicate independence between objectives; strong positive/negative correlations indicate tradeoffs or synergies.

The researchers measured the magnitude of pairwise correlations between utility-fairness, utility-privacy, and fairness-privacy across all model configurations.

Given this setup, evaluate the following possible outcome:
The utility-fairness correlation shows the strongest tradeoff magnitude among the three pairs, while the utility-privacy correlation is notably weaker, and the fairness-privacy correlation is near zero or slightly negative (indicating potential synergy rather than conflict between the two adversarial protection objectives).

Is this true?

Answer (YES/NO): NO